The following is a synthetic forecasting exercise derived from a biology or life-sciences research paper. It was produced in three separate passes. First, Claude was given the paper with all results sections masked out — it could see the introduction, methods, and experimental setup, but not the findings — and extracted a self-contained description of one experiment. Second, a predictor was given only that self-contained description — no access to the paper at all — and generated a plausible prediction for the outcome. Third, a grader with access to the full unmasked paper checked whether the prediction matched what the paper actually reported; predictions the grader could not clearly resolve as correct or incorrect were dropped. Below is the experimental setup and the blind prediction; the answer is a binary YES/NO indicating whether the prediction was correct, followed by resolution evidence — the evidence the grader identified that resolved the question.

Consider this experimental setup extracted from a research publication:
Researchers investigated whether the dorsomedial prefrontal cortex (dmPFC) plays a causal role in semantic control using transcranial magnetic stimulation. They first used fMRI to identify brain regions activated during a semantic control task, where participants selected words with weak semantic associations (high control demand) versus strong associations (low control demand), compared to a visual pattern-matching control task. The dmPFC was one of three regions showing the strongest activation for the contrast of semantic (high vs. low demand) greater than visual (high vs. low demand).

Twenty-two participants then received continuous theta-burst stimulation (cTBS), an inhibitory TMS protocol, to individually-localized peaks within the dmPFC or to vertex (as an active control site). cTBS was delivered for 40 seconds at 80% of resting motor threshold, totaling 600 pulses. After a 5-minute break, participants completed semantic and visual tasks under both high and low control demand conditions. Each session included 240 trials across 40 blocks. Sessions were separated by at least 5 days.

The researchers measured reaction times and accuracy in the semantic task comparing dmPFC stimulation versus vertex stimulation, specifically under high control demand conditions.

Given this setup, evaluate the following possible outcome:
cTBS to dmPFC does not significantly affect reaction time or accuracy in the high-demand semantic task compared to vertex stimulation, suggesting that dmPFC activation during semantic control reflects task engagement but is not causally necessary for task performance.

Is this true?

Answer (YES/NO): NO